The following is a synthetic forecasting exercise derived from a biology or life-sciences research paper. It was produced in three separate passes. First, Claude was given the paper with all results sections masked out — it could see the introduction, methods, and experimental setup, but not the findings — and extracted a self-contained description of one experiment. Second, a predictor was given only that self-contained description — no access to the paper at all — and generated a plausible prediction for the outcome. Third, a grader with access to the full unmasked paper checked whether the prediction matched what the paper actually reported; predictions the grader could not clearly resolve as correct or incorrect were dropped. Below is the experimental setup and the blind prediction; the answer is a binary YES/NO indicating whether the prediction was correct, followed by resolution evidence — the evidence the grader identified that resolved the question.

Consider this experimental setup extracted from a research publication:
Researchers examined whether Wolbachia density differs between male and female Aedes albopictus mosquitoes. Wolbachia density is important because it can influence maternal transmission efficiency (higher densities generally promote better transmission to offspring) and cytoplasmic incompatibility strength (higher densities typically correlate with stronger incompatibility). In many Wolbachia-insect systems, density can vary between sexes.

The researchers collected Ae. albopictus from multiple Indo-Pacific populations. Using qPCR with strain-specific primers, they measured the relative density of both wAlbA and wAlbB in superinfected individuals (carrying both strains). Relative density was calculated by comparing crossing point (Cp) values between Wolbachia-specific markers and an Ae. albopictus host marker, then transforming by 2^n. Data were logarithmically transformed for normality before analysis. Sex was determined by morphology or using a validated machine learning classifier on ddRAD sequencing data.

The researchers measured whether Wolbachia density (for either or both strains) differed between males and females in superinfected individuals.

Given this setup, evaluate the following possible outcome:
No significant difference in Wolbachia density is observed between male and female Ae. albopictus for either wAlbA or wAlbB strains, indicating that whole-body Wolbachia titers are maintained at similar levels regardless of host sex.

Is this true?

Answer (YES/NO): NO